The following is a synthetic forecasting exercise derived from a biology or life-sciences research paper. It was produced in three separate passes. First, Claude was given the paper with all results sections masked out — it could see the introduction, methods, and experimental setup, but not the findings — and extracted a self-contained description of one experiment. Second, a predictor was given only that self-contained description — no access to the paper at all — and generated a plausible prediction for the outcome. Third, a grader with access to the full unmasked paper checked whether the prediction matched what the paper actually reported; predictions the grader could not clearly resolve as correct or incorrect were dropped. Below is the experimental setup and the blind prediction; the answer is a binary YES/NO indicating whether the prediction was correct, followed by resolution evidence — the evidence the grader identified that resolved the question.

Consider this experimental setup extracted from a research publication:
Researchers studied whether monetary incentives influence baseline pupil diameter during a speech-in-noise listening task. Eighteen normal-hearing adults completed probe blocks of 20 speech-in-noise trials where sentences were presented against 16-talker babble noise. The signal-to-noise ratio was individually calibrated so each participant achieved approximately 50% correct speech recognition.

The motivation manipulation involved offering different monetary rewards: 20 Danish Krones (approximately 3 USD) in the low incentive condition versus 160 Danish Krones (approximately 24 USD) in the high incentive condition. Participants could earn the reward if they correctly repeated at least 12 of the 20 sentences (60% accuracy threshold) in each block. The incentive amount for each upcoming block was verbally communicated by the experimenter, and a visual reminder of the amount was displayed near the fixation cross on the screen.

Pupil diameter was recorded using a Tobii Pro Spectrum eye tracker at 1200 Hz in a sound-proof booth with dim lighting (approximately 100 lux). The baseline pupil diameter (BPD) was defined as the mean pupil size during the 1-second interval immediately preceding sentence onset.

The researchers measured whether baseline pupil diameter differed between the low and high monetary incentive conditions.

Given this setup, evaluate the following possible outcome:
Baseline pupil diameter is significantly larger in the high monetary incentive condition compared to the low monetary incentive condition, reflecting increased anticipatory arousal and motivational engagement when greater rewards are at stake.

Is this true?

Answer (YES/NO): NO